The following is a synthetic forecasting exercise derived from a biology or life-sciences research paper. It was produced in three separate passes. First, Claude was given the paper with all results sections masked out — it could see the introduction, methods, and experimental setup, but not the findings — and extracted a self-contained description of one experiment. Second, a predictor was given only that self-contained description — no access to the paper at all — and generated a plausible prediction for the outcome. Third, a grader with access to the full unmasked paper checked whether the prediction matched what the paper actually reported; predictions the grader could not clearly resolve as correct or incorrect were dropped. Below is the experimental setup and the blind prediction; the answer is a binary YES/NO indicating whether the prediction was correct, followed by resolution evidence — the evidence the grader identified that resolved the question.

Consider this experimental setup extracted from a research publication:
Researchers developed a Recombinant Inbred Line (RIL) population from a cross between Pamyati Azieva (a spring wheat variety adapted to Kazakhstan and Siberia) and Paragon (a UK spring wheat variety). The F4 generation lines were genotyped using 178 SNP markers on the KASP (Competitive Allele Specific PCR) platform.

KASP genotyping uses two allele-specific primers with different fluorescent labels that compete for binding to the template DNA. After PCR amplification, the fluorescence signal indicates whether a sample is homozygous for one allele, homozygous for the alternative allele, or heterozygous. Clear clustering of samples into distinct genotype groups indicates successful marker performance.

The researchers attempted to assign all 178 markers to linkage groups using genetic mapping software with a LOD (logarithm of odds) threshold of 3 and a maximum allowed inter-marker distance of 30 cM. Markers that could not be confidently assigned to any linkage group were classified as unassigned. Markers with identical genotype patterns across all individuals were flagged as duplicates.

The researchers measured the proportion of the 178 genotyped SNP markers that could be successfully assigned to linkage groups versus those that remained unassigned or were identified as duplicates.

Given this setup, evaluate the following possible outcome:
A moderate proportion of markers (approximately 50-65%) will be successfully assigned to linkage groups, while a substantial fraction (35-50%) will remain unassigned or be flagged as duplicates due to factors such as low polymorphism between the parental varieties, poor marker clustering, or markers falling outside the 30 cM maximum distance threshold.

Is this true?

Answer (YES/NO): NO